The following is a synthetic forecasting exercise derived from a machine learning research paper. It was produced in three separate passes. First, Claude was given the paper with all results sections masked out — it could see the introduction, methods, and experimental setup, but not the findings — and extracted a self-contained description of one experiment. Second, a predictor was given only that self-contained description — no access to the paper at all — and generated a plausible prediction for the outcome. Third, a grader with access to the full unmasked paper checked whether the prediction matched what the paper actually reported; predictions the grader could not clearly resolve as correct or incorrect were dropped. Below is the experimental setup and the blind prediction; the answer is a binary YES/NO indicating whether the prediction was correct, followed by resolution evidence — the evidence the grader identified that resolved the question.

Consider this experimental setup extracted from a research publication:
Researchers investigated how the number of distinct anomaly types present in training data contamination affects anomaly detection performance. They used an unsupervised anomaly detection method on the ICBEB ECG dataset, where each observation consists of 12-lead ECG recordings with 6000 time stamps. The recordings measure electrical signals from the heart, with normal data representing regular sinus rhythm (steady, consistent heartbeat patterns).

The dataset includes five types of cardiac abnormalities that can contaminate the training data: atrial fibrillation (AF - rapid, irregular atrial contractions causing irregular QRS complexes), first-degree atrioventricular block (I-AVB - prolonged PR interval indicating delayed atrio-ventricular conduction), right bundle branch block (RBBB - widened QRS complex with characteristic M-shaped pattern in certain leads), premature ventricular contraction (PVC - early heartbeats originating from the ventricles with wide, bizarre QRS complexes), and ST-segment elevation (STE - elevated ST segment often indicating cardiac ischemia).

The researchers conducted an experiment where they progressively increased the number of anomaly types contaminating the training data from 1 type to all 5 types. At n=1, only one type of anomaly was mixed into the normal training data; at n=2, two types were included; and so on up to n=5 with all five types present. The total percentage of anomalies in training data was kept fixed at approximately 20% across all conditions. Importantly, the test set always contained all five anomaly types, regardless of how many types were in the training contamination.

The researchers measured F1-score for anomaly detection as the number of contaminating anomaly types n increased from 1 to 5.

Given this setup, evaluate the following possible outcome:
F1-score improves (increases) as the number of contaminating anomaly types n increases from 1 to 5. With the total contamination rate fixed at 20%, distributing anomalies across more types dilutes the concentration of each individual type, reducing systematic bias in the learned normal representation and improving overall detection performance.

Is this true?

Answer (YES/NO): NO